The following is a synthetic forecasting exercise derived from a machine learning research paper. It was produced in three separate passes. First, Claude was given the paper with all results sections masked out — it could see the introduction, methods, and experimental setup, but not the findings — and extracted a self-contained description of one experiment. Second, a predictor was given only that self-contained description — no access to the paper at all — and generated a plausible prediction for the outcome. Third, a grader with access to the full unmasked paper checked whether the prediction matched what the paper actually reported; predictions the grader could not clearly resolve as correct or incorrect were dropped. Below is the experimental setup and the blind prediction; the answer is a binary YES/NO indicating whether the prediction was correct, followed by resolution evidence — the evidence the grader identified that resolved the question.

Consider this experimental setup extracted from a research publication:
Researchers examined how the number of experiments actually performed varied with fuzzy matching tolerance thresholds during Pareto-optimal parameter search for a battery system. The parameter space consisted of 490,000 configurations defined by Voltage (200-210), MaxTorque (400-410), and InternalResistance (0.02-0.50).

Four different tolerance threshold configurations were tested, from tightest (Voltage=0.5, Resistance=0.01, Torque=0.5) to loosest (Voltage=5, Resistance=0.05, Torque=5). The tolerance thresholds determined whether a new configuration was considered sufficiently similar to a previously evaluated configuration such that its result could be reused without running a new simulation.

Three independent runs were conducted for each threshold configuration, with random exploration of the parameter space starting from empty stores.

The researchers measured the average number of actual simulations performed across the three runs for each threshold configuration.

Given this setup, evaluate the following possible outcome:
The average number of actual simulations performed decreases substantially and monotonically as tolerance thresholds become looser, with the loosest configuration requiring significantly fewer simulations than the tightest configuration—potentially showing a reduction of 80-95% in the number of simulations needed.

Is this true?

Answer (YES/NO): YES